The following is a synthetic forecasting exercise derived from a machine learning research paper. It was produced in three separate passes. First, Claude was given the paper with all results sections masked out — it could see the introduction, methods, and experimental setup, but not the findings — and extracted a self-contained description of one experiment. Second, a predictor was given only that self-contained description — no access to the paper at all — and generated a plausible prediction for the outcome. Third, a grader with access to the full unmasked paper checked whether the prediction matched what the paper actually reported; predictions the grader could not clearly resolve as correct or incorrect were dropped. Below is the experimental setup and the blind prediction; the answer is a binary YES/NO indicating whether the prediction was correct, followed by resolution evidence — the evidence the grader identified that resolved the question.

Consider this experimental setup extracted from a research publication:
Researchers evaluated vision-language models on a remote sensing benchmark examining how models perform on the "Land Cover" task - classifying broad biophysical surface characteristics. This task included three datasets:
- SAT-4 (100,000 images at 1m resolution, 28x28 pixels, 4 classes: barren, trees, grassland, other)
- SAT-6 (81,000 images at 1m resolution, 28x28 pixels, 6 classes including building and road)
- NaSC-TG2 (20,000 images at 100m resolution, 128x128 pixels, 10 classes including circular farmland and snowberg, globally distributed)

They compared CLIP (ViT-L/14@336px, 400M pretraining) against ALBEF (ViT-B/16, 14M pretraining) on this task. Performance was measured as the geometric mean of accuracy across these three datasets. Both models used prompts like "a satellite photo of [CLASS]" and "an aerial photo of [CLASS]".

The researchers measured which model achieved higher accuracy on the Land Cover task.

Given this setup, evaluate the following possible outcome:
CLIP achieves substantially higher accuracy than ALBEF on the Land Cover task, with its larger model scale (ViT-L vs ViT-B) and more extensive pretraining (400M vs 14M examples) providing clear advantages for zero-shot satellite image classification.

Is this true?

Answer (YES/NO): YES